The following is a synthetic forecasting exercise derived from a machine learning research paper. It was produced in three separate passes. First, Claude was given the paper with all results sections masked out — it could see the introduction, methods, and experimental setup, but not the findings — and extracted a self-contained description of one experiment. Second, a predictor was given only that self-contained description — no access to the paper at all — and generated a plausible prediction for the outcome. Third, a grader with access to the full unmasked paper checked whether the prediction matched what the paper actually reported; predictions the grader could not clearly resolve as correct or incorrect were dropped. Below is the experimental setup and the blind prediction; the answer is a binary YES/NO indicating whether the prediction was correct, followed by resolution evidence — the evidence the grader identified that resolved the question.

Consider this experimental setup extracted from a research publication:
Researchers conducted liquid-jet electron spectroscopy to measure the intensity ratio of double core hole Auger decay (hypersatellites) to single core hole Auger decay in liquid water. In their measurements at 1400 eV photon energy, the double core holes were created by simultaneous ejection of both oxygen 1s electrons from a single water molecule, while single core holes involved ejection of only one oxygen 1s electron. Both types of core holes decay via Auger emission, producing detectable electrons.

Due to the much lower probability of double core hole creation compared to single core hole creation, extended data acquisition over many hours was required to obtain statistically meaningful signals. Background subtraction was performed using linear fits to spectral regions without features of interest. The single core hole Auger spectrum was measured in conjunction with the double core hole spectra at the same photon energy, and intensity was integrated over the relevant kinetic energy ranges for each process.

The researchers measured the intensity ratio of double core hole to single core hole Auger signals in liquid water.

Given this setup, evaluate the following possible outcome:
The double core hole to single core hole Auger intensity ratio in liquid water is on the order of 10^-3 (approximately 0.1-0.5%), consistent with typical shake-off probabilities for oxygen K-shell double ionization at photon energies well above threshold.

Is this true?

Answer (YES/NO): YES